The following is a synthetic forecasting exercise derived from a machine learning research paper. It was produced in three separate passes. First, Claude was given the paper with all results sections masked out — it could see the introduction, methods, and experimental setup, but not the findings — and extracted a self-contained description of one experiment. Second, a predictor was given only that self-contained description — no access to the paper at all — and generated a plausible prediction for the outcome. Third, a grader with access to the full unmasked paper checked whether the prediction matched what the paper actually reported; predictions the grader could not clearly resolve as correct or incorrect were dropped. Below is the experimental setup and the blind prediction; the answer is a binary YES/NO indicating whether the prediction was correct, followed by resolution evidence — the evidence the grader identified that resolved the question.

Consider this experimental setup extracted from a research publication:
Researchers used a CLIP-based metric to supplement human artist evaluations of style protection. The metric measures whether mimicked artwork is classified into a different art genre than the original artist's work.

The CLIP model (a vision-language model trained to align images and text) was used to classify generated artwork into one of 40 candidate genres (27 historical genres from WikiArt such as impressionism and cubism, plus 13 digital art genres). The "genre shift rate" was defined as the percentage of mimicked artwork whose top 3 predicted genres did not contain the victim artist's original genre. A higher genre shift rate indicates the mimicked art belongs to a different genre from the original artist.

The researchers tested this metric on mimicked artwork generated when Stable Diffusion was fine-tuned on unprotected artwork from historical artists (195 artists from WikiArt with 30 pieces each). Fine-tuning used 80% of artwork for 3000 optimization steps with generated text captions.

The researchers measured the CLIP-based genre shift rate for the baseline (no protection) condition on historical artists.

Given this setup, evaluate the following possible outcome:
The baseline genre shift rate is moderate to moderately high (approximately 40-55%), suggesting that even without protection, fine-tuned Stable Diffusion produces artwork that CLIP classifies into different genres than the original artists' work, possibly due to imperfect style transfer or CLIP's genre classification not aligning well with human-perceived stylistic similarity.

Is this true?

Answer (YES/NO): NO